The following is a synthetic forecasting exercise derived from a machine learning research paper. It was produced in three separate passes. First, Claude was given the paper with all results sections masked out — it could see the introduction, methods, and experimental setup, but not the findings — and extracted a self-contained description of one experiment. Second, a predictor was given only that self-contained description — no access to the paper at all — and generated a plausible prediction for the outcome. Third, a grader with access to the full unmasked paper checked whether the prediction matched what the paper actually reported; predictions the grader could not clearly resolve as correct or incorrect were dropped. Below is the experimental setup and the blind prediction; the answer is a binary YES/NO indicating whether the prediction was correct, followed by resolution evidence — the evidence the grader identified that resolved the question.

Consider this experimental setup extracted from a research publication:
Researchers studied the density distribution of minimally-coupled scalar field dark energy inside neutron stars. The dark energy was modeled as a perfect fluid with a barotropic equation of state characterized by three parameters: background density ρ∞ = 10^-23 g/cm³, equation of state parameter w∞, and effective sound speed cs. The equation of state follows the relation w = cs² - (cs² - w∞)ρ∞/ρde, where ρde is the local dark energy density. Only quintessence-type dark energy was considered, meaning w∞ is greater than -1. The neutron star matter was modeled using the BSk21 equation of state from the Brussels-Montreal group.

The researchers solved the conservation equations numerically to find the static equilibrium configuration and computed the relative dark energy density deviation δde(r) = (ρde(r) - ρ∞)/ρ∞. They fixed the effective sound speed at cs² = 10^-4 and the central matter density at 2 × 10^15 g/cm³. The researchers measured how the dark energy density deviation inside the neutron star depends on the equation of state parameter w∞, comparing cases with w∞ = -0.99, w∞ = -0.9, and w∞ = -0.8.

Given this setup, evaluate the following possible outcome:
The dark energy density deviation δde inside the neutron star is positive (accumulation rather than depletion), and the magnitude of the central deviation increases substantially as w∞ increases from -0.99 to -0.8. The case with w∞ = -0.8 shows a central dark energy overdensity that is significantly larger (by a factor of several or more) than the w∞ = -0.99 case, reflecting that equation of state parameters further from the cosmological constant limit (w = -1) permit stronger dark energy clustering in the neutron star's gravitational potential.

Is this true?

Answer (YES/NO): NO